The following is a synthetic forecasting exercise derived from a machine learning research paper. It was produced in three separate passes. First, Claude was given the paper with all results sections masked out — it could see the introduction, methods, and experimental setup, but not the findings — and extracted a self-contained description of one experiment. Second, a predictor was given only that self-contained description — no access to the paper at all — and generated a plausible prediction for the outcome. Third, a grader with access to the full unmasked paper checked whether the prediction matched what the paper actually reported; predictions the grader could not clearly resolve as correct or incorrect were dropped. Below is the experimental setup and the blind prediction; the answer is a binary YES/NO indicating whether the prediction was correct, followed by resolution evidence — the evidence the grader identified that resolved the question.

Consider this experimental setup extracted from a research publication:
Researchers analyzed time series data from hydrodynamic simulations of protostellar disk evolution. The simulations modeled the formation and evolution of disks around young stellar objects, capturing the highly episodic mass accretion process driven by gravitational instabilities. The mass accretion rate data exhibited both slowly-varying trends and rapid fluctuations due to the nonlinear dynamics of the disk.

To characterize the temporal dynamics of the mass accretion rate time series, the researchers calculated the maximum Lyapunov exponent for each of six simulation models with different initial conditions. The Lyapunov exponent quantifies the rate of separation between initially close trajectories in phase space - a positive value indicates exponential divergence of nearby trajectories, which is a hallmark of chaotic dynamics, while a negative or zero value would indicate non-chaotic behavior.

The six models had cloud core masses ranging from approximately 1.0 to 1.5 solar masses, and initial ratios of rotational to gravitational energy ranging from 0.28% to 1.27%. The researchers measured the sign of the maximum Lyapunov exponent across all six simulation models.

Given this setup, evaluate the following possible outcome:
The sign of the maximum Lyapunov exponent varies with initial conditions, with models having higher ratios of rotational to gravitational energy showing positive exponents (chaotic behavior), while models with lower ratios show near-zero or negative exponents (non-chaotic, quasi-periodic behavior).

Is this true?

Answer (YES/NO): NO